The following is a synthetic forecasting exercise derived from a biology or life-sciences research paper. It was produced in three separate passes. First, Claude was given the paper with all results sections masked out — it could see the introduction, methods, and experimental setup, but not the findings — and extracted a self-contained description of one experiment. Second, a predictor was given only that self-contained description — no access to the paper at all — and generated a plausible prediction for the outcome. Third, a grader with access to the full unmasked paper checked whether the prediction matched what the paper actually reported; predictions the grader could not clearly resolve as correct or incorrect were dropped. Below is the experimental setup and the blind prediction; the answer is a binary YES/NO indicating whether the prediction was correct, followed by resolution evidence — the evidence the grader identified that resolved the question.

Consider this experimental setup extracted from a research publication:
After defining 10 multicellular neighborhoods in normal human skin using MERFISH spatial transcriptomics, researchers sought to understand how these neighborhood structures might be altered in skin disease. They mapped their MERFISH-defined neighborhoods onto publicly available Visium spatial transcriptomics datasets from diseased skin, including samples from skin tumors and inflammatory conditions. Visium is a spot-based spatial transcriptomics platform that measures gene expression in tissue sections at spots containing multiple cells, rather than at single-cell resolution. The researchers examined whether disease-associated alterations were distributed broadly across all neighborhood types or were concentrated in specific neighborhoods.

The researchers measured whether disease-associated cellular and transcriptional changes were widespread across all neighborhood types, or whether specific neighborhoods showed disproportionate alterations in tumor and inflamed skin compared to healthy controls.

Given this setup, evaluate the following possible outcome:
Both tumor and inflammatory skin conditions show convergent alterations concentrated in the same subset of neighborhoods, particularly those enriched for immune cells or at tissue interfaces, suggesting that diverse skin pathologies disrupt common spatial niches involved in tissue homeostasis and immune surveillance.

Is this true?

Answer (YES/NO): YES